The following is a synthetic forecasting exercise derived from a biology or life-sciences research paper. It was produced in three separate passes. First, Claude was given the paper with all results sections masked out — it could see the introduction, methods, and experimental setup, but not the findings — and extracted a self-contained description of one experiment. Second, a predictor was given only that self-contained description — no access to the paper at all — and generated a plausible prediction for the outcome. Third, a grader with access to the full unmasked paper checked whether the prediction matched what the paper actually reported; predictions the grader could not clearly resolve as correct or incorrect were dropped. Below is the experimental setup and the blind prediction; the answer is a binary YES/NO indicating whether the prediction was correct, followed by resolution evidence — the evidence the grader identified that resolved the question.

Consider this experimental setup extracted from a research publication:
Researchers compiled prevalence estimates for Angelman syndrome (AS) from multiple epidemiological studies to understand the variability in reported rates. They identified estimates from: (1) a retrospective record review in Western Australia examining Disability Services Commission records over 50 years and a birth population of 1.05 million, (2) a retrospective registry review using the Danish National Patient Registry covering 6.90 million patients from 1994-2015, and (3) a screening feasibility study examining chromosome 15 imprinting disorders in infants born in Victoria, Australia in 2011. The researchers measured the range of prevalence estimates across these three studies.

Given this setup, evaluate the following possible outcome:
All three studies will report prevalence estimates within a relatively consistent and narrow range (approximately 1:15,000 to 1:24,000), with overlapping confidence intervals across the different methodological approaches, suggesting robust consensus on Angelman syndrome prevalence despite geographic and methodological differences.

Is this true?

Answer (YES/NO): NO